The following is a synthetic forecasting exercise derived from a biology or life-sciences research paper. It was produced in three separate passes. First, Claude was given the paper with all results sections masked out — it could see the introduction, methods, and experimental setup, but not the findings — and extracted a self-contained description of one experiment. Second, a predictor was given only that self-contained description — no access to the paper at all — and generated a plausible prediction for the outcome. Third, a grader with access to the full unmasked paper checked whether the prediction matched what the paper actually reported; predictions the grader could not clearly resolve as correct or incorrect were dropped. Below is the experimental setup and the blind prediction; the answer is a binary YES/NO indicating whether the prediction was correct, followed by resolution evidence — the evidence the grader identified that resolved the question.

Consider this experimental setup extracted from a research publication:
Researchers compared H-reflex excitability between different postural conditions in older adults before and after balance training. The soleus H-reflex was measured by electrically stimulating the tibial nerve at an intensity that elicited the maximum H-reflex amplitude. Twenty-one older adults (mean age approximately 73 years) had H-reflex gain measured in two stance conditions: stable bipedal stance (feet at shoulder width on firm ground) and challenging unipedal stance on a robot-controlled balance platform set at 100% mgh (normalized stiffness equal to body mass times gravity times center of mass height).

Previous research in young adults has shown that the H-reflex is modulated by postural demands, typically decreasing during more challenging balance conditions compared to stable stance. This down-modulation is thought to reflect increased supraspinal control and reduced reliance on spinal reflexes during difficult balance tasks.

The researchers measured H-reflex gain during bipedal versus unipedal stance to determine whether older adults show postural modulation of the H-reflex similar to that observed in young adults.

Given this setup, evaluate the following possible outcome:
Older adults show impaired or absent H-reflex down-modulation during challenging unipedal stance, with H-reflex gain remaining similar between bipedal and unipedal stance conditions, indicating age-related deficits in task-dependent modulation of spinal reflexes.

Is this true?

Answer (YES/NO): NO